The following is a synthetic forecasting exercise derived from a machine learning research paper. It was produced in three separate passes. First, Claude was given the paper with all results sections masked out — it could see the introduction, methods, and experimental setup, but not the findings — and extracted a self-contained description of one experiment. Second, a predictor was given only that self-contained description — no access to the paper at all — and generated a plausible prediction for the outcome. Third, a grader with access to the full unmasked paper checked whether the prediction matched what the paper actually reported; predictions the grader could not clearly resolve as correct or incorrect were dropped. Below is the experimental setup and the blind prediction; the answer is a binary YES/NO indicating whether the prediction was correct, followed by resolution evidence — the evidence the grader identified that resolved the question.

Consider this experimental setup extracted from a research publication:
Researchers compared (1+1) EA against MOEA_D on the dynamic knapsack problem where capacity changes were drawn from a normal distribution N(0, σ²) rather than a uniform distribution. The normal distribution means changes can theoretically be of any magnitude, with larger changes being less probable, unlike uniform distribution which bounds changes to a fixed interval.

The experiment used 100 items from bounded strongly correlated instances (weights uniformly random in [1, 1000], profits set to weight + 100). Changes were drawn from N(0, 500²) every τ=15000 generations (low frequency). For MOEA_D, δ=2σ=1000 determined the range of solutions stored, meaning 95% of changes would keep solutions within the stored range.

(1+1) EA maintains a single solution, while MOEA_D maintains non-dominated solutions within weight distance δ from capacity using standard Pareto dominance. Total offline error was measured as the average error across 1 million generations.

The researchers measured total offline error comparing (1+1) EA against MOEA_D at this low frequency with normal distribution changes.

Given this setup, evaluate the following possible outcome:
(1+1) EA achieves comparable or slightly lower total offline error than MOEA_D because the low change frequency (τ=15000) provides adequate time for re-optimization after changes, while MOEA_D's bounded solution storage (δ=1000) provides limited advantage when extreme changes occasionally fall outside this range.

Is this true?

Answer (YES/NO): NO